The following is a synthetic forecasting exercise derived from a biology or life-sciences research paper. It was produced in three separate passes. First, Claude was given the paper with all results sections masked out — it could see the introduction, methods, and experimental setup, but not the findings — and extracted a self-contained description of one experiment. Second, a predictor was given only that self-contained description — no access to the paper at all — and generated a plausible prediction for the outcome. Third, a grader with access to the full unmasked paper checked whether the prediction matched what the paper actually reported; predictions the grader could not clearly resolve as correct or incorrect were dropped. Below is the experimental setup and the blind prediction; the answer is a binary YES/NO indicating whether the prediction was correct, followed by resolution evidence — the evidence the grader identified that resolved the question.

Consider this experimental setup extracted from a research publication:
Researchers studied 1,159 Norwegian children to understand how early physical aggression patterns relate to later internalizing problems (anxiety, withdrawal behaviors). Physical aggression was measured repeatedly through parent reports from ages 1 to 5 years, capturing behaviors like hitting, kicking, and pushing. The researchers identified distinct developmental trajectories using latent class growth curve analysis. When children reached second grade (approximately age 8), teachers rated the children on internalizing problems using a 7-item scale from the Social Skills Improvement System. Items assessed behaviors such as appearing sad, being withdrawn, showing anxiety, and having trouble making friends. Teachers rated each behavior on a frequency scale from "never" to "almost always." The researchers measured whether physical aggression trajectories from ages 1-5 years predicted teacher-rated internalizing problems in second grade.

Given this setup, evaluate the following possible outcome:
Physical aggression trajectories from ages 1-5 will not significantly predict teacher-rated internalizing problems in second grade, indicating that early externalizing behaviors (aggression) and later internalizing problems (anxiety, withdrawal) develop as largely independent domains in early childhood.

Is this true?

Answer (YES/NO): YES